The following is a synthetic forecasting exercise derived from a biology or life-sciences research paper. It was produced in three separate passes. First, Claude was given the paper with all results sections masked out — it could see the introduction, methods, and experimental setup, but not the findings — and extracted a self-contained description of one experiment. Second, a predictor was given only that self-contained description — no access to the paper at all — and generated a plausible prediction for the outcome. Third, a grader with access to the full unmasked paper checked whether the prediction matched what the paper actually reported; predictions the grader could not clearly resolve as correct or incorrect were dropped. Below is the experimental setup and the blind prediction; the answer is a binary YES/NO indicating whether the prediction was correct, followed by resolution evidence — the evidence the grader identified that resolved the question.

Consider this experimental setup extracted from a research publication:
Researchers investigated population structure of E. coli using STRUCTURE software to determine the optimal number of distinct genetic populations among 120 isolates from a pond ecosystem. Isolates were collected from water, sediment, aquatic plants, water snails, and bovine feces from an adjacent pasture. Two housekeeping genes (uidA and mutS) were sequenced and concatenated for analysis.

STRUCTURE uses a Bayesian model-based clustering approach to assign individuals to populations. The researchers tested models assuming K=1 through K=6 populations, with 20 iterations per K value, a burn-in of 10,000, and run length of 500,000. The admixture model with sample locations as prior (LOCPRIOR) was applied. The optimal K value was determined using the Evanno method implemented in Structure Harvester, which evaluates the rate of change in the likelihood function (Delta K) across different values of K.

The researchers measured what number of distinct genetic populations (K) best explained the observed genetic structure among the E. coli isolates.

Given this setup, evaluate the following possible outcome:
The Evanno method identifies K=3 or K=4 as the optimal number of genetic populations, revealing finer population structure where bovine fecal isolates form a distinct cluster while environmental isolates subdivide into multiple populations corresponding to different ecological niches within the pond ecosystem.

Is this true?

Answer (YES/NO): YES